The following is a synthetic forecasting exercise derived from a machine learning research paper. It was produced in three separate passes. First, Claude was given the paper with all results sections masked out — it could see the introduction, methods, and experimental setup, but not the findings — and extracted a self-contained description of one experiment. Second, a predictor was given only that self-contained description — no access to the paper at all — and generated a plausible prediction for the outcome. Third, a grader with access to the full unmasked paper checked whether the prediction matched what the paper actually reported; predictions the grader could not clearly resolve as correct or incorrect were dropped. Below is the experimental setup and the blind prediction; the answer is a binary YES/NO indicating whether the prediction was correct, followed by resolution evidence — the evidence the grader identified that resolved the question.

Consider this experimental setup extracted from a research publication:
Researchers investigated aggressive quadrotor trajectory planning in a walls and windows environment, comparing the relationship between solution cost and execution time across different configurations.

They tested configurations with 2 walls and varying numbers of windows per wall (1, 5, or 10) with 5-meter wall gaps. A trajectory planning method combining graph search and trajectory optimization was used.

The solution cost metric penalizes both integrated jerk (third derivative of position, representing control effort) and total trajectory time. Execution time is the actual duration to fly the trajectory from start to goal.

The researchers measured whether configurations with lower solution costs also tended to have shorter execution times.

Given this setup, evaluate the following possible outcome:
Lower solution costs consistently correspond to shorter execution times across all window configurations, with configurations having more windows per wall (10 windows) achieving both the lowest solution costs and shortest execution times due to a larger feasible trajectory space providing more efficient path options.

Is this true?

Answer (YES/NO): NO